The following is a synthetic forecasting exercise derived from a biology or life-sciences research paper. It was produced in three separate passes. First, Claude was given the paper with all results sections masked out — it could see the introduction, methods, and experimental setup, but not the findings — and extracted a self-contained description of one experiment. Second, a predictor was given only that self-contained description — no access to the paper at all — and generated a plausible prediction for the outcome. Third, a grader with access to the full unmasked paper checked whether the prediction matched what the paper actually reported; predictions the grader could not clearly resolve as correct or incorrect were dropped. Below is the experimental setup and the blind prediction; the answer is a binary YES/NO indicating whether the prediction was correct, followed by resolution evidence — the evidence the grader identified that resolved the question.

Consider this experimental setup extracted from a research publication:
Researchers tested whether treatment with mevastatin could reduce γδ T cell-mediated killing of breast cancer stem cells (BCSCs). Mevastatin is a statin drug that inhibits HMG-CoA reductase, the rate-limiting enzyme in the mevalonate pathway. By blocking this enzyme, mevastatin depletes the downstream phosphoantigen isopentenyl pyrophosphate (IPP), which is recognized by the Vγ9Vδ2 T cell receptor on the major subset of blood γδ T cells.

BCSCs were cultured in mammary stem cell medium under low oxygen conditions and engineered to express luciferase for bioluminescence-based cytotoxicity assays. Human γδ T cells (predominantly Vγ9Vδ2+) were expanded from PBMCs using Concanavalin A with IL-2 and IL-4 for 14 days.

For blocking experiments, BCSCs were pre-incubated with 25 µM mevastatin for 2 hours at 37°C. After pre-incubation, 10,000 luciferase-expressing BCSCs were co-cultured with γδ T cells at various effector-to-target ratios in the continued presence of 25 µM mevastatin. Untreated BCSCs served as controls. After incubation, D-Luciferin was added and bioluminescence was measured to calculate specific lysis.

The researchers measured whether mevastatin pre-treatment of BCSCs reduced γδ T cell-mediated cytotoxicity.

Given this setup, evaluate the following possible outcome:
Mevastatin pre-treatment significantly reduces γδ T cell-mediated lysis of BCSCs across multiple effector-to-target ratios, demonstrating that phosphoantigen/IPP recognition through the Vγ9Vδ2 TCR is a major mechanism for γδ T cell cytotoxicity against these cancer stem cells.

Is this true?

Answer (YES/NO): NO